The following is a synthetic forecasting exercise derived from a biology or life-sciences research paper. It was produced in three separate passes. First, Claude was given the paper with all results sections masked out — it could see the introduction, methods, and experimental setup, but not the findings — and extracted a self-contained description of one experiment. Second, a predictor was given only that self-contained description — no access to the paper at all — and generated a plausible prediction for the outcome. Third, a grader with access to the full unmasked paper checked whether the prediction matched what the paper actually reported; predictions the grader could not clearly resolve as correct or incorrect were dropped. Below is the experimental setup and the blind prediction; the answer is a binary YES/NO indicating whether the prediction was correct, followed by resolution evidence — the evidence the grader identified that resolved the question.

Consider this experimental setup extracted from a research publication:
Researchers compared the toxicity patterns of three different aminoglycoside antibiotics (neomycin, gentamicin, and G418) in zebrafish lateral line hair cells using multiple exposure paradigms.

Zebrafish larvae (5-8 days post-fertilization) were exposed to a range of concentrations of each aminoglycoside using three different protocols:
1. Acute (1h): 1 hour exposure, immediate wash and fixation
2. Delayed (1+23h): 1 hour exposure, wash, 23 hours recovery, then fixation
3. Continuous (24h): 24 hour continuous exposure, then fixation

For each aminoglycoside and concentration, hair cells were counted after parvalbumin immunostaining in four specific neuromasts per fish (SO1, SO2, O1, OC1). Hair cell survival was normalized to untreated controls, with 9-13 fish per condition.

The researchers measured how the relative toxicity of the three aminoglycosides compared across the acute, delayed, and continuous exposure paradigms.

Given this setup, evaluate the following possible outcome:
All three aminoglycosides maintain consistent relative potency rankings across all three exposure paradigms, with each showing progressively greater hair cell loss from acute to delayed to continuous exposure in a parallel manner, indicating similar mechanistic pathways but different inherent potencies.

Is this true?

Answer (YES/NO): NO